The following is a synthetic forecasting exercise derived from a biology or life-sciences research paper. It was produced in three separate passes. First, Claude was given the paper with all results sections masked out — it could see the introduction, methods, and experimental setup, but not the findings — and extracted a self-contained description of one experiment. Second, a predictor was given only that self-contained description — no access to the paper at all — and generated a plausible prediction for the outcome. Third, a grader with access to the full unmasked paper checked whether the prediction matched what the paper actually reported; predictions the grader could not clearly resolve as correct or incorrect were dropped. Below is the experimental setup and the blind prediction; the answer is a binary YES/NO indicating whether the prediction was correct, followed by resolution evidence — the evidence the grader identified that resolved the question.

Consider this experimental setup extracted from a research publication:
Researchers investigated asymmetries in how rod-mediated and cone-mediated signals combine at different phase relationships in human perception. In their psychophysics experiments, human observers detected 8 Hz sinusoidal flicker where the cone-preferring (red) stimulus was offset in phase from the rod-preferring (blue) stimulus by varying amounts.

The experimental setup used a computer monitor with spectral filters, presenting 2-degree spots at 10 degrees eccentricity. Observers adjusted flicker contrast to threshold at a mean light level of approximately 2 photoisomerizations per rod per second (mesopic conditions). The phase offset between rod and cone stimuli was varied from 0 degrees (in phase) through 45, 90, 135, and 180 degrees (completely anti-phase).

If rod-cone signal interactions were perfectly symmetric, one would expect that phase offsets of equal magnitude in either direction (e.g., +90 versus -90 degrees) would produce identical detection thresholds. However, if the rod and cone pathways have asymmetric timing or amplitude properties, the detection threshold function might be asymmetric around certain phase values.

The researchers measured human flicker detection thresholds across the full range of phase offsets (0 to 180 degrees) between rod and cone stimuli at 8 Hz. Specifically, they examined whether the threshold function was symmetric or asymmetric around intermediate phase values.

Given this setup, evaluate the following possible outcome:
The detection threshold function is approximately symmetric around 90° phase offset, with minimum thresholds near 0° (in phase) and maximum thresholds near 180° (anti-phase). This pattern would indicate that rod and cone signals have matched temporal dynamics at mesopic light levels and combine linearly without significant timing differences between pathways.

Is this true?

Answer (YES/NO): NO